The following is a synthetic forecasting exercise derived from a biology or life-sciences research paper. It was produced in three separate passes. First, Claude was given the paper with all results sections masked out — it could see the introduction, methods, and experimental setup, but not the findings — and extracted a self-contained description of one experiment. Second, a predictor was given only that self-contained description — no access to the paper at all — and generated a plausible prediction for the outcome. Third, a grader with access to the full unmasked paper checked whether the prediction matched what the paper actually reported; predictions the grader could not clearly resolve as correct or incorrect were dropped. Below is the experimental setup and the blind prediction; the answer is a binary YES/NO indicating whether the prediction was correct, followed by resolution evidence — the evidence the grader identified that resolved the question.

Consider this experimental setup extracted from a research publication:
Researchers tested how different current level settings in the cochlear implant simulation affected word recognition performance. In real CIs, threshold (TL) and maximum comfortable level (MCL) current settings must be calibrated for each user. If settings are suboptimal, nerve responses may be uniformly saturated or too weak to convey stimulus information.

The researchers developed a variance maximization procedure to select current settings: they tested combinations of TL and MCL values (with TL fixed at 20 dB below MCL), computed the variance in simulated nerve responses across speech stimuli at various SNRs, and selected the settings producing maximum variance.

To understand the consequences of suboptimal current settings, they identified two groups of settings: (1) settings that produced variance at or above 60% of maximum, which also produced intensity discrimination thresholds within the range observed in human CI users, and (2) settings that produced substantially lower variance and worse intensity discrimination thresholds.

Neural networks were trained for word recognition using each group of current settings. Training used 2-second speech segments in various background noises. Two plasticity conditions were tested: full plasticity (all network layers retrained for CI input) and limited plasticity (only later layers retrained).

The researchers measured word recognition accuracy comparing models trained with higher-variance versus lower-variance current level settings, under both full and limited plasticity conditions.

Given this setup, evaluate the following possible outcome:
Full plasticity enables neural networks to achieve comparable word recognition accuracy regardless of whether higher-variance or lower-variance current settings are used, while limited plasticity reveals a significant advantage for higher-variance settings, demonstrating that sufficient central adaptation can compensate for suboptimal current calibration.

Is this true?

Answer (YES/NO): NO